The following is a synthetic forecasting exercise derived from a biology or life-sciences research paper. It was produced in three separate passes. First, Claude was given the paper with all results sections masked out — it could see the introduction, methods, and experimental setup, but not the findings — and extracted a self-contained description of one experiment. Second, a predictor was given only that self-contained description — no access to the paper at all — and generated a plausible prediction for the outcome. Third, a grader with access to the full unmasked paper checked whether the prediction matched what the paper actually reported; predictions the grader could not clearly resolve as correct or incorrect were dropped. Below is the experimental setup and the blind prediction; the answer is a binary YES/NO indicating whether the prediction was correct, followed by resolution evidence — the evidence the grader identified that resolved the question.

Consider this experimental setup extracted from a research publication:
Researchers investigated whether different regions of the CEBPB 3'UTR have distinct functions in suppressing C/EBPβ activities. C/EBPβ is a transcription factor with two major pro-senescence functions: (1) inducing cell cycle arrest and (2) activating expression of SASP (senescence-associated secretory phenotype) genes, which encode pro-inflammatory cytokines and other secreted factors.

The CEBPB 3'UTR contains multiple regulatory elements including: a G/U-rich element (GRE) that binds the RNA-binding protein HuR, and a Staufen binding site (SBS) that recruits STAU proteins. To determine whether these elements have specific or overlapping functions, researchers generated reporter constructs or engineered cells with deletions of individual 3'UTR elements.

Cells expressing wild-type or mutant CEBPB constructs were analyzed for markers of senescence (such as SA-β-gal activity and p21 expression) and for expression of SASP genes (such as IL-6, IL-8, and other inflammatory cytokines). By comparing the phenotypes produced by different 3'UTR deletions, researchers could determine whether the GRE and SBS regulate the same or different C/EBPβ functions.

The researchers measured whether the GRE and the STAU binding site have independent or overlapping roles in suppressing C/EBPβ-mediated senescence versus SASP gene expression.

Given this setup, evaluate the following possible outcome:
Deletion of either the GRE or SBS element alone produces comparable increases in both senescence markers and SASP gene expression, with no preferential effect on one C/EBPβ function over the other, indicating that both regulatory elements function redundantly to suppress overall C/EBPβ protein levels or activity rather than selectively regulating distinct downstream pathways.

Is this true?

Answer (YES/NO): NO